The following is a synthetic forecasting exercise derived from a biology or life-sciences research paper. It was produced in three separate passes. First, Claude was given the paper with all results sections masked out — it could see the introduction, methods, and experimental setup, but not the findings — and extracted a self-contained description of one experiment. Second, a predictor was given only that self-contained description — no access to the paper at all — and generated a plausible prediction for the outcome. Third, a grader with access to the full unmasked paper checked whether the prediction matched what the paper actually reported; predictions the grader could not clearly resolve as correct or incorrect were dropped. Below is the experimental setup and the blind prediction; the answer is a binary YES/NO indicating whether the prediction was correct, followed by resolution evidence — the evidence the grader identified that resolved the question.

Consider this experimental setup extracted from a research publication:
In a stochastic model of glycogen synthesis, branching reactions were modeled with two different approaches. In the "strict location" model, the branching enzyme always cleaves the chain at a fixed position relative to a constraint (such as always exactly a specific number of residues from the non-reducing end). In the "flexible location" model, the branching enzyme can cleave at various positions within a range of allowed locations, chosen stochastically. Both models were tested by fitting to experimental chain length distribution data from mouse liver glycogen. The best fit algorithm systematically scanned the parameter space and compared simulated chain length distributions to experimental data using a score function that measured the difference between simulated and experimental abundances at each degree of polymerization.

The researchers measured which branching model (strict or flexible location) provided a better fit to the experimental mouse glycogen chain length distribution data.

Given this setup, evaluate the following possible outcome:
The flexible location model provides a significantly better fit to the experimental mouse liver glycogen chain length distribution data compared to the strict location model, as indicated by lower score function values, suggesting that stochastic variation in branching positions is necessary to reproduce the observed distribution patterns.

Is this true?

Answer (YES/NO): YES